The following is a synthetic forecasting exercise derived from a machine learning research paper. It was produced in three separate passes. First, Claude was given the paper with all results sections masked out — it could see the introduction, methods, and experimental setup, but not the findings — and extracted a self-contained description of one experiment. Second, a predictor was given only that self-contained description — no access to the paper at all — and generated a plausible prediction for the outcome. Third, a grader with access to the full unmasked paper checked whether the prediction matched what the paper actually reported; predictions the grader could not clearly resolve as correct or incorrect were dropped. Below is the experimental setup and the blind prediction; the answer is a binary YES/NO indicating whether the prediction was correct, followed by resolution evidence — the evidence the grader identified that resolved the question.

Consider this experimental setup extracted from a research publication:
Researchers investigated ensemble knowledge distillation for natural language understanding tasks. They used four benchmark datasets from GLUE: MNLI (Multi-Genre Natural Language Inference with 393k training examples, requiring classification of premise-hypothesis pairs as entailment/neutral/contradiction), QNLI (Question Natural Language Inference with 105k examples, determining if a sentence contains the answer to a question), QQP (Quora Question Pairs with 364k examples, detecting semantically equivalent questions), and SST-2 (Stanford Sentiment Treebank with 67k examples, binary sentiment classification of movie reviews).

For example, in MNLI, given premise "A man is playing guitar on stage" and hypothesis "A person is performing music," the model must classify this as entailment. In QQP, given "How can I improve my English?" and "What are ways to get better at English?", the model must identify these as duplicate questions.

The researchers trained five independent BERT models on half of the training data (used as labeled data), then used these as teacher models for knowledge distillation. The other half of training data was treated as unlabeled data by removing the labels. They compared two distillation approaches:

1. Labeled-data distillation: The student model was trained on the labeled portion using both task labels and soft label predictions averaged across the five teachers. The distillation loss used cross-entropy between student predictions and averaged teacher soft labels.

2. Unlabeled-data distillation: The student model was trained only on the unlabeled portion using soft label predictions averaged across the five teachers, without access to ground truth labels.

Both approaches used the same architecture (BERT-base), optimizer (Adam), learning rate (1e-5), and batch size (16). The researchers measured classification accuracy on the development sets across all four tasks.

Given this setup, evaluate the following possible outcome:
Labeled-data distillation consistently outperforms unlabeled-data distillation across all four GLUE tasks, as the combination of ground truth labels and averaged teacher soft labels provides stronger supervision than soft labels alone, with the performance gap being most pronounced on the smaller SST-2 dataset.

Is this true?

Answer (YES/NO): NO